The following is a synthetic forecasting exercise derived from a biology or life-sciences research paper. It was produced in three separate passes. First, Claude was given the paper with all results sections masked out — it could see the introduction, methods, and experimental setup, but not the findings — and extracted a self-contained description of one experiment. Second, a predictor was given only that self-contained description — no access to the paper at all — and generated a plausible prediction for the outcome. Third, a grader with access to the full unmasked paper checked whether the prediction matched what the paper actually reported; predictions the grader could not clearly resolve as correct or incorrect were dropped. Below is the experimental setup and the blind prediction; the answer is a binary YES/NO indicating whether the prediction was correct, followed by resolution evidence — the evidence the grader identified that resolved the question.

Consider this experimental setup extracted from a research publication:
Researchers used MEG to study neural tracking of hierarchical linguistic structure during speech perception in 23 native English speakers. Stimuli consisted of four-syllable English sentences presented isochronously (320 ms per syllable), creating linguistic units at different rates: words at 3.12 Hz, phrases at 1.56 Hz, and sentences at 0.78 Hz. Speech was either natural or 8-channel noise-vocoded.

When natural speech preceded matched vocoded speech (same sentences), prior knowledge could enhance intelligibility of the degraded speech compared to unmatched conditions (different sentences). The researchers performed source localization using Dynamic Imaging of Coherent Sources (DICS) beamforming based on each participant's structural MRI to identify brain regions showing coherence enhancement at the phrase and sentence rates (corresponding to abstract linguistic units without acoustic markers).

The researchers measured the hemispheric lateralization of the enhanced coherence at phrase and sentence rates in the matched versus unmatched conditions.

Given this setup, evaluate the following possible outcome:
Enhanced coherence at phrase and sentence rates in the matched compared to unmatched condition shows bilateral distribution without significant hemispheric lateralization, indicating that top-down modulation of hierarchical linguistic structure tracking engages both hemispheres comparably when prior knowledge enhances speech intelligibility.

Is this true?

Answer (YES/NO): NO